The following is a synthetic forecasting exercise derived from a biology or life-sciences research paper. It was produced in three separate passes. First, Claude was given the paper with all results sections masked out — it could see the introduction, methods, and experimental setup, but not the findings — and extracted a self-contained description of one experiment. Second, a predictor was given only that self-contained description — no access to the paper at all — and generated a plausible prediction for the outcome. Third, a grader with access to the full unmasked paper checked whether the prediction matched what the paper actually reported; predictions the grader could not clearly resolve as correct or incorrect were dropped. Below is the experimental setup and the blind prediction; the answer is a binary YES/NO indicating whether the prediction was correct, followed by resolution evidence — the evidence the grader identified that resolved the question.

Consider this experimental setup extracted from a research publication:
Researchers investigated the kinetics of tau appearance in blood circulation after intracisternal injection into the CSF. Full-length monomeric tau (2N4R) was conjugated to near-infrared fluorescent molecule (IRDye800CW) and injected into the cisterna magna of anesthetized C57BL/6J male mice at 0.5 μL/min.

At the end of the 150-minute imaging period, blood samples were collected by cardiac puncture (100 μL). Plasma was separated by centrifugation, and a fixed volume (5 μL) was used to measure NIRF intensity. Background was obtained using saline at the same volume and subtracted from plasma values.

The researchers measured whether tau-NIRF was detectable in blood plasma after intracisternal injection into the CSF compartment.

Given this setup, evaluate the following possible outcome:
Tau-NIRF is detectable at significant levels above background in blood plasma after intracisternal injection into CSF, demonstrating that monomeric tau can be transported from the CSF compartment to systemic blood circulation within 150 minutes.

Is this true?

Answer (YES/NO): YES